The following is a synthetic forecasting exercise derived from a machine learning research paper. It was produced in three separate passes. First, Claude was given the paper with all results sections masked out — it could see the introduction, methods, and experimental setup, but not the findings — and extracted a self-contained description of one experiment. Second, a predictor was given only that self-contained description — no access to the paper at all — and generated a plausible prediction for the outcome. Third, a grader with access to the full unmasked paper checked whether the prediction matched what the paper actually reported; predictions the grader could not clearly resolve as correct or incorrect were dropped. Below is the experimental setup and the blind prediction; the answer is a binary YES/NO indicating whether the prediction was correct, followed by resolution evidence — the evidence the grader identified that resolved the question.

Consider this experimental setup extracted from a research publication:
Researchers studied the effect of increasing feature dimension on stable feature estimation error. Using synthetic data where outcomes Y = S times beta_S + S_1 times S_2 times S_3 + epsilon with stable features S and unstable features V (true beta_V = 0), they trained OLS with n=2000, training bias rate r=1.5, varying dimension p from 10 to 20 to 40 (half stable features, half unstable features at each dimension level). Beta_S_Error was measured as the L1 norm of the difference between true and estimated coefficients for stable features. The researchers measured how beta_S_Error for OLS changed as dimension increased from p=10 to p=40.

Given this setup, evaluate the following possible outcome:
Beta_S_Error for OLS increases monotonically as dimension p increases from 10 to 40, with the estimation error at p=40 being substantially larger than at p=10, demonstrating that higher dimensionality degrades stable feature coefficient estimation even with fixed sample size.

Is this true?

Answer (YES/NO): YES